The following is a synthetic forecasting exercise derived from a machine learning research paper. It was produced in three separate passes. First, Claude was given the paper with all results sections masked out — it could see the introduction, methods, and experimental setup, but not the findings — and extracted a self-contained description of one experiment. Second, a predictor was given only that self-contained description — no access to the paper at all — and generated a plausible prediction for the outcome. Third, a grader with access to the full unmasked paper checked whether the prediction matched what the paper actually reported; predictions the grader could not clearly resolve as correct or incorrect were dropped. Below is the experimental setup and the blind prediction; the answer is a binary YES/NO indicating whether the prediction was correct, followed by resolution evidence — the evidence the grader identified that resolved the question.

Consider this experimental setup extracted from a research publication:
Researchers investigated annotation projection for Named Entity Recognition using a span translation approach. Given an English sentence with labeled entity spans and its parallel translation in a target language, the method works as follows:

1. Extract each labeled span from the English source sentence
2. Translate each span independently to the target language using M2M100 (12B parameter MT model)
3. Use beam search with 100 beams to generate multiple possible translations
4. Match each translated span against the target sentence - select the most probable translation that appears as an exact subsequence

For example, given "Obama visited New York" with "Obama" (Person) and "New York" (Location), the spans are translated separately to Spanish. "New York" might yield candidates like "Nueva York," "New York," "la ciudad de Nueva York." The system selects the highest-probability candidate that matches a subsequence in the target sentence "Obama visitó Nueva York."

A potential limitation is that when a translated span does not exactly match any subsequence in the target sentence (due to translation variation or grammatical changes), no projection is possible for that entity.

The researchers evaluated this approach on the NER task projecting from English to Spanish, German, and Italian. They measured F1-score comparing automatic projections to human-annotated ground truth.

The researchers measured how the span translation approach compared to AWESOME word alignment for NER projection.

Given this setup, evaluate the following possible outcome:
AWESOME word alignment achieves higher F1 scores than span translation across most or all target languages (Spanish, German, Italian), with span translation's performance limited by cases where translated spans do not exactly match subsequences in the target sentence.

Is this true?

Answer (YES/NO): YES